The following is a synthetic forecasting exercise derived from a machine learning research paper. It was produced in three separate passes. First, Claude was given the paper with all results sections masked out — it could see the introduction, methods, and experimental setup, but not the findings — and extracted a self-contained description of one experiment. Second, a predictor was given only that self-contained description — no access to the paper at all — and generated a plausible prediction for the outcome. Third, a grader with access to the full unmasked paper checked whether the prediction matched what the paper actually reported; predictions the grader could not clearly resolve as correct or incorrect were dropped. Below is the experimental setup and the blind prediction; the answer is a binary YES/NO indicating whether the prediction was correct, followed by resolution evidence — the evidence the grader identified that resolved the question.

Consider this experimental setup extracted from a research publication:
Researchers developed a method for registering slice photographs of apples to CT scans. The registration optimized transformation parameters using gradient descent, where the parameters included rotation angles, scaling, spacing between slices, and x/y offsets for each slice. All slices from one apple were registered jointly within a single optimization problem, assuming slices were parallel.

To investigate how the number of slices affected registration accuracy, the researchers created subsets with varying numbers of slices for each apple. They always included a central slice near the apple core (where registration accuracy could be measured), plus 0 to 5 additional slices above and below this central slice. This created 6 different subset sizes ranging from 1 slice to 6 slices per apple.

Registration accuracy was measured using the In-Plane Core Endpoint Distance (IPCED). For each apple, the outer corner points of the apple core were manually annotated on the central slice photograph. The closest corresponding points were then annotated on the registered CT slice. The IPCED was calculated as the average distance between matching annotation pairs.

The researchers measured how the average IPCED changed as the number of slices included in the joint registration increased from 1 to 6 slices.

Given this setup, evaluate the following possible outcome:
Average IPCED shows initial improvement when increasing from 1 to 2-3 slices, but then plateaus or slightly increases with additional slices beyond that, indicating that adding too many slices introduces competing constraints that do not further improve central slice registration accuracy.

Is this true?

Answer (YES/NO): NO